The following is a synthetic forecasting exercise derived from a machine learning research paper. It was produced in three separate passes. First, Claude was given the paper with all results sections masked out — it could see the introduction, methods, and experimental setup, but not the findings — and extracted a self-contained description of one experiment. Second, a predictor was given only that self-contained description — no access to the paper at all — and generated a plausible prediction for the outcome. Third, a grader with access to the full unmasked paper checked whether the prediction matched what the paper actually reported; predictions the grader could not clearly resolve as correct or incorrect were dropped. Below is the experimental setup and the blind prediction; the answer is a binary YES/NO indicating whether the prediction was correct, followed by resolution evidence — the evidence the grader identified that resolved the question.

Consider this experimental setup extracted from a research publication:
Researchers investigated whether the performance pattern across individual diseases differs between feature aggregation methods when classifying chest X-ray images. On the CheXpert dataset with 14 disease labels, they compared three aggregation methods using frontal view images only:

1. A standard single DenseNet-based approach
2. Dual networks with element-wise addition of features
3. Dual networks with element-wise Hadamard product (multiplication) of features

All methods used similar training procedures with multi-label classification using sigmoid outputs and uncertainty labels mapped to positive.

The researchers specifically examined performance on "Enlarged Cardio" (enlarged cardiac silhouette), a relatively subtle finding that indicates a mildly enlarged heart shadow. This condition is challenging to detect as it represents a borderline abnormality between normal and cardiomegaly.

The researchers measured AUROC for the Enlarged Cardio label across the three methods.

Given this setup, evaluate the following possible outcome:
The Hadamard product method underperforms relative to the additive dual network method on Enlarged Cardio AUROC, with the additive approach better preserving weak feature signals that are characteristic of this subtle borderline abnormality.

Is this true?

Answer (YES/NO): NO